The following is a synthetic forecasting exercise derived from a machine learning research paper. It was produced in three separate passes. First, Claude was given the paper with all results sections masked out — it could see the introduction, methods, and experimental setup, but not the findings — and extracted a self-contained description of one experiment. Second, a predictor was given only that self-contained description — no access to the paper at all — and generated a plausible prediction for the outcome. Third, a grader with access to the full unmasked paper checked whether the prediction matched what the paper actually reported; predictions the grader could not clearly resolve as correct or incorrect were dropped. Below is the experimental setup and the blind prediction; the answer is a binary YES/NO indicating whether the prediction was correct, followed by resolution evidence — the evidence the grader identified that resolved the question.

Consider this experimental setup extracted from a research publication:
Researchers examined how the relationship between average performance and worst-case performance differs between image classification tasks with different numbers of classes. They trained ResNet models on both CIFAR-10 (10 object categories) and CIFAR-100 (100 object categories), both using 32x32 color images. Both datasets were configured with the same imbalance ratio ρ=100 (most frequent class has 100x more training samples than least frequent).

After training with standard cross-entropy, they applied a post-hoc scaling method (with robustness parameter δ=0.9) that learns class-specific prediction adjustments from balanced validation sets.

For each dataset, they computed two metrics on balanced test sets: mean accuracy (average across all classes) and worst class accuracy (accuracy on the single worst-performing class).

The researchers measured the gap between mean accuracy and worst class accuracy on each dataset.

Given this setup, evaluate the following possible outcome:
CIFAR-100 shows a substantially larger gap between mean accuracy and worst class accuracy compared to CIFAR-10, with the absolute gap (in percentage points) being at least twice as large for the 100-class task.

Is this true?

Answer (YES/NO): YES